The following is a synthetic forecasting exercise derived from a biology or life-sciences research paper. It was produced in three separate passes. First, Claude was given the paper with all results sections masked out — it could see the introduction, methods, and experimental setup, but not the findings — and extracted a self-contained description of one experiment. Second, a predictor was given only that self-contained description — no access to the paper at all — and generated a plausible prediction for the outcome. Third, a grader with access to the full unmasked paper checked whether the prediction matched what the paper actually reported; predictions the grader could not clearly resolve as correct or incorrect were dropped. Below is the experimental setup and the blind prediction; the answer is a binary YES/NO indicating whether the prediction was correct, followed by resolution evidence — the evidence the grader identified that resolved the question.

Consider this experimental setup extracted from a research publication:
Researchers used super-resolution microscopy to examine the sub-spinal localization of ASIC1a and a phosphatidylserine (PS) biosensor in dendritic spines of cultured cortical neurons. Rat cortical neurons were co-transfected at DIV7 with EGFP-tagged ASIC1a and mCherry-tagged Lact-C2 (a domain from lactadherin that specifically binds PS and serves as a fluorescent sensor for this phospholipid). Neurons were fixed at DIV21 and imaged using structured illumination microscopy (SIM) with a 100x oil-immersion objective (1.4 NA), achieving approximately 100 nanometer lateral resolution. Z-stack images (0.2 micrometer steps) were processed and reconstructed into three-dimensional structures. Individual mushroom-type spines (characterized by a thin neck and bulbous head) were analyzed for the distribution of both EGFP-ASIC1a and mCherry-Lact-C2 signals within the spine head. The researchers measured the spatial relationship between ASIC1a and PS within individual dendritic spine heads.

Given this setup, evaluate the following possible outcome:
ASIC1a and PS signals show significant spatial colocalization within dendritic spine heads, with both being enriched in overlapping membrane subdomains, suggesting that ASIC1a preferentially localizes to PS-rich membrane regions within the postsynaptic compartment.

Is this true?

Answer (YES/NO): YES